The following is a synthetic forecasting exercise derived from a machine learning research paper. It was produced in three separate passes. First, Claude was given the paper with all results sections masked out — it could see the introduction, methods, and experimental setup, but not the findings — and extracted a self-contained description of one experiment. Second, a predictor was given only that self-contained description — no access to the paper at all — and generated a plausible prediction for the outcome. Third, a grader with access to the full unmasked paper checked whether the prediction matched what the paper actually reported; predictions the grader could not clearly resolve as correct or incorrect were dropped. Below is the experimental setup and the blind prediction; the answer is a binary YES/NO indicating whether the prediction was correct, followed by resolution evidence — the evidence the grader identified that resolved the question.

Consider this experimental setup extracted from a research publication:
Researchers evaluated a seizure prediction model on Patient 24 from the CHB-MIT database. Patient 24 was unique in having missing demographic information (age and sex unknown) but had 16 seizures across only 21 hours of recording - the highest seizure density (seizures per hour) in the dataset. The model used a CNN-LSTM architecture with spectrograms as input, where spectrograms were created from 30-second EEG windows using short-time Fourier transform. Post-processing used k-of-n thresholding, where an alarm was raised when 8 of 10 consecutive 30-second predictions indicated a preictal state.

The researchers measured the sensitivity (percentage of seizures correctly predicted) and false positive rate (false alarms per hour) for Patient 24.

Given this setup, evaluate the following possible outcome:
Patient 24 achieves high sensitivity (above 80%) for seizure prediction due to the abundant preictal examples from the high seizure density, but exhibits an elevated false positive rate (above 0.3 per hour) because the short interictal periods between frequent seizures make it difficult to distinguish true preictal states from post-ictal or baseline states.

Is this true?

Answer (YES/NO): NO